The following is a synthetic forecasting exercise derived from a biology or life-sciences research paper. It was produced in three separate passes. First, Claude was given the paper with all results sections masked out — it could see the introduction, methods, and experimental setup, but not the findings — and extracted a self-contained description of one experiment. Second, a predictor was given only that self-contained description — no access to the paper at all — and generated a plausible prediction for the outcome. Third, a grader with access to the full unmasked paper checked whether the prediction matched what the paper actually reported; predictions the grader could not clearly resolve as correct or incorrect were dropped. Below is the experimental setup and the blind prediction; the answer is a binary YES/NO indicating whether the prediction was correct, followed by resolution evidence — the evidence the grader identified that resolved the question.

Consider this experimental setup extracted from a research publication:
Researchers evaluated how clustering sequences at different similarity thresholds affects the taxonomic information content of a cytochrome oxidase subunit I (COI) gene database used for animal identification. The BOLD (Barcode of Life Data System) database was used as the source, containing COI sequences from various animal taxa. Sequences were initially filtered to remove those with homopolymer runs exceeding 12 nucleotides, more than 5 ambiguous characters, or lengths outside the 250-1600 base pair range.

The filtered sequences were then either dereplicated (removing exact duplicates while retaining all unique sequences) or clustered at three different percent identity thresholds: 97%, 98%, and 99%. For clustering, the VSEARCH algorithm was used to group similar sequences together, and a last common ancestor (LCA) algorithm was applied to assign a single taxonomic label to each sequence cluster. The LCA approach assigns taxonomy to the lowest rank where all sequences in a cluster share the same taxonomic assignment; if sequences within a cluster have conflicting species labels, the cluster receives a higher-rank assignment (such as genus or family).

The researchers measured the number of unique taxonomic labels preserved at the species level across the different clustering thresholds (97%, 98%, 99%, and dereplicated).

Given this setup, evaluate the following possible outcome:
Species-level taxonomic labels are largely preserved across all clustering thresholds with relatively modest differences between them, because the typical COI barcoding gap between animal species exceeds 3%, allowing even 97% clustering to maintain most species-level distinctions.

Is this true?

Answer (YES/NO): NO